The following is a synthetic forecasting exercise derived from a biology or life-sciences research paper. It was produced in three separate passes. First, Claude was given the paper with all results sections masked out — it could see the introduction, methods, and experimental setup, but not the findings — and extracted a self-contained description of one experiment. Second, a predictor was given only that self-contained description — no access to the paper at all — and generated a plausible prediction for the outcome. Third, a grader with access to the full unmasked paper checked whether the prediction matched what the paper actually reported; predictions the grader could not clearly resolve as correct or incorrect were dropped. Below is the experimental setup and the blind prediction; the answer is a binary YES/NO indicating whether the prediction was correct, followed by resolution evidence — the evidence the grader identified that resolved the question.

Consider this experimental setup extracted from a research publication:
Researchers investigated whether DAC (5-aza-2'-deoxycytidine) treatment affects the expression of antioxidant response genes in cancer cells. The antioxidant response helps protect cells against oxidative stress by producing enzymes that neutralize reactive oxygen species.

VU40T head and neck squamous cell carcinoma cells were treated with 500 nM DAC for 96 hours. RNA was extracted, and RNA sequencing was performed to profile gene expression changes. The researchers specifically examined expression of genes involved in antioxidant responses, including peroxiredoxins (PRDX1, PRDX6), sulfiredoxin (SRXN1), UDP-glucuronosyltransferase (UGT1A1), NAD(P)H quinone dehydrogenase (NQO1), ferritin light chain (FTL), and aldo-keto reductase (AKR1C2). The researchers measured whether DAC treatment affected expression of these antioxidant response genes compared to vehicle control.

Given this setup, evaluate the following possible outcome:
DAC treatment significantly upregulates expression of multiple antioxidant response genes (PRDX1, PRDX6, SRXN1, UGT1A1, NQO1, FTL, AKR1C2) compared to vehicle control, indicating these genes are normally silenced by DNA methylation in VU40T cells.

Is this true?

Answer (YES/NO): NO